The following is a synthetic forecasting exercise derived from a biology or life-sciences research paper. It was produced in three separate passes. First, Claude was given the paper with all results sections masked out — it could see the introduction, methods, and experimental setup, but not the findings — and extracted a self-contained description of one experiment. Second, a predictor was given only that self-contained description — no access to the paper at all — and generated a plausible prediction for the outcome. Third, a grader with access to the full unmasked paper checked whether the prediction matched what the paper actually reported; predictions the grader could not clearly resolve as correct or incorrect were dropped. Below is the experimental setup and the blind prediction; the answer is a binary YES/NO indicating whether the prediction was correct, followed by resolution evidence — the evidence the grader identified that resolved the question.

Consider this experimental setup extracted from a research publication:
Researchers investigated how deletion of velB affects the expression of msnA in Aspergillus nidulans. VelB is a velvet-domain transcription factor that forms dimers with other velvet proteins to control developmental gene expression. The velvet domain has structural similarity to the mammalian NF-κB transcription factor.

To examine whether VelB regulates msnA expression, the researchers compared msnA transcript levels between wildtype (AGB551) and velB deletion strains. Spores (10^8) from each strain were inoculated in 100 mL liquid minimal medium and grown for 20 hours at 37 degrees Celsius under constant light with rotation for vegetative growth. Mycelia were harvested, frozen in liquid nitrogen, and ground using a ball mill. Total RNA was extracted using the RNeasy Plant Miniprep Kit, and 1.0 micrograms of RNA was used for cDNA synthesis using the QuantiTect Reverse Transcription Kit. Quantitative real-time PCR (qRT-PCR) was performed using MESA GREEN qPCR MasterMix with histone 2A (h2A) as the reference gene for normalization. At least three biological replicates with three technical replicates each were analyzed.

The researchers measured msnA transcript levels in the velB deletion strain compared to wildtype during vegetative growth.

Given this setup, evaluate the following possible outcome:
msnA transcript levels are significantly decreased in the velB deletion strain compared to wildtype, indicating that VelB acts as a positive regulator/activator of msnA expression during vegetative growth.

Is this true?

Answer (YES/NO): YES